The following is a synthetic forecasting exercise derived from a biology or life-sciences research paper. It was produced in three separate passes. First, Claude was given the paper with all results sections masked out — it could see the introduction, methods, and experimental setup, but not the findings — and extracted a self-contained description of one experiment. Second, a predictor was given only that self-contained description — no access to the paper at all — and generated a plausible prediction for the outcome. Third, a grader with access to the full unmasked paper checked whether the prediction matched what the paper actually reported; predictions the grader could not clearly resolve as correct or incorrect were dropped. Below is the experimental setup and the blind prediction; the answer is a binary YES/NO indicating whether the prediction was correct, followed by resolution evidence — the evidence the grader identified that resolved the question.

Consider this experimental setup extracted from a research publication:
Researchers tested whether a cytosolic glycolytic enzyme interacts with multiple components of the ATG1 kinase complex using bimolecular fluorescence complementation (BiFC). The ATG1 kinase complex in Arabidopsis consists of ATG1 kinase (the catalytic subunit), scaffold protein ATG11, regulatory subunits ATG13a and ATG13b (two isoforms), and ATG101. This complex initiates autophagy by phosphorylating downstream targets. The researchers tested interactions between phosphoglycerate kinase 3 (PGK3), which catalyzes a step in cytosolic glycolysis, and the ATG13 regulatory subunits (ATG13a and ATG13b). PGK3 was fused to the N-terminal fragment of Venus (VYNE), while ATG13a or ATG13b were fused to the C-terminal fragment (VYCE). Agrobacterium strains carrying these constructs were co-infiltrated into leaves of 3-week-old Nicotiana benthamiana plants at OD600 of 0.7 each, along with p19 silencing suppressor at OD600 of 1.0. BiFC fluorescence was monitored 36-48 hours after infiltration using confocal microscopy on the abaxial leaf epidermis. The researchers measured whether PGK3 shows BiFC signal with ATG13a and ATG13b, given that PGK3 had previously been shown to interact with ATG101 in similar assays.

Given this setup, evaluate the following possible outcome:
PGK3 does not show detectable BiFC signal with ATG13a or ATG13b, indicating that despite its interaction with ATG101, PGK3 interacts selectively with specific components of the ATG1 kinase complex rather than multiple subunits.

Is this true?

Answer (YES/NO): NO